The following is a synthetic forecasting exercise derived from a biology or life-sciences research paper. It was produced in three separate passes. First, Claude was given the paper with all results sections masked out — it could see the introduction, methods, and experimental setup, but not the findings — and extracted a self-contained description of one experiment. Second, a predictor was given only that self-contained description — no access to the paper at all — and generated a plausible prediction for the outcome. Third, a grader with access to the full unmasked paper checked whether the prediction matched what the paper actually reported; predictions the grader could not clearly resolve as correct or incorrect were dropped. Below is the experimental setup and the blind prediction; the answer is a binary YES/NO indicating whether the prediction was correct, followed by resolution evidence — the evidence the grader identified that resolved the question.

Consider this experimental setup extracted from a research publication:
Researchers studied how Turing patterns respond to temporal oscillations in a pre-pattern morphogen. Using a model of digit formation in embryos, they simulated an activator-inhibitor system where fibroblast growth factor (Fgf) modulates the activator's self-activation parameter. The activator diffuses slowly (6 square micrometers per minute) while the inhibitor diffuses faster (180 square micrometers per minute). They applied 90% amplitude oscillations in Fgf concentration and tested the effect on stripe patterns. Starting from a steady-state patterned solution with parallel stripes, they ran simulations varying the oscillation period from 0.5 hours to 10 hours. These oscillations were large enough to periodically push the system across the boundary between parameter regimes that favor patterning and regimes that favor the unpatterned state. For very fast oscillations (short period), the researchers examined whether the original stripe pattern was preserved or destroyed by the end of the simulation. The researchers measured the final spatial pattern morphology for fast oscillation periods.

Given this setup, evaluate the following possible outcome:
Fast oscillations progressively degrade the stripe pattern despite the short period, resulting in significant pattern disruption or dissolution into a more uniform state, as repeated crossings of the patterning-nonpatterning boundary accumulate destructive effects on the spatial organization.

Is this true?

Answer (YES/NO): NO